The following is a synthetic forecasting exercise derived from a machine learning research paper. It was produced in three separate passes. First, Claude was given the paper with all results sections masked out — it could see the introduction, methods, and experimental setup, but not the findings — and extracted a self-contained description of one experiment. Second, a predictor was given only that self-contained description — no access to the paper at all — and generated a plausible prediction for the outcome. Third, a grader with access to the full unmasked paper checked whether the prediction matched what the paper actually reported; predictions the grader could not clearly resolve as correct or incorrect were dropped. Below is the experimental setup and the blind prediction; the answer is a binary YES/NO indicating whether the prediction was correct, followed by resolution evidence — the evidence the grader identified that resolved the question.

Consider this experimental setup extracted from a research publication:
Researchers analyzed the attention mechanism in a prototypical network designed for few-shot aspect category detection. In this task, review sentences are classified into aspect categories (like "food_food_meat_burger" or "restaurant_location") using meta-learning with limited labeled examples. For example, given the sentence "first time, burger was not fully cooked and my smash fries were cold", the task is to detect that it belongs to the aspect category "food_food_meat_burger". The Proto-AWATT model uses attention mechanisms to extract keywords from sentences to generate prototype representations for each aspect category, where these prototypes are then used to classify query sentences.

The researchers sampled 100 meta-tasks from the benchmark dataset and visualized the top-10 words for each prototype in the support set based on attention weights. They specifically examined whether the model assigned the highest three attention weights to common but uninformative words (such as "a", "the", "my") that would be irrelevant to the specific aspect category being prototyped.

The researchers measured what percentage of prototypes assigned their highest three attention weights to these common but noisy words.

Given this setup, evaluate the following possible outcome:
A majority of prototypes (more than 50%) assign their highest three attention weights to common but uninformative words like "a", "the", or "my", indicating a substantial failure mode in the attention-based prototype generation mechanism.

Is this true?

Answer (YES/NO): NO